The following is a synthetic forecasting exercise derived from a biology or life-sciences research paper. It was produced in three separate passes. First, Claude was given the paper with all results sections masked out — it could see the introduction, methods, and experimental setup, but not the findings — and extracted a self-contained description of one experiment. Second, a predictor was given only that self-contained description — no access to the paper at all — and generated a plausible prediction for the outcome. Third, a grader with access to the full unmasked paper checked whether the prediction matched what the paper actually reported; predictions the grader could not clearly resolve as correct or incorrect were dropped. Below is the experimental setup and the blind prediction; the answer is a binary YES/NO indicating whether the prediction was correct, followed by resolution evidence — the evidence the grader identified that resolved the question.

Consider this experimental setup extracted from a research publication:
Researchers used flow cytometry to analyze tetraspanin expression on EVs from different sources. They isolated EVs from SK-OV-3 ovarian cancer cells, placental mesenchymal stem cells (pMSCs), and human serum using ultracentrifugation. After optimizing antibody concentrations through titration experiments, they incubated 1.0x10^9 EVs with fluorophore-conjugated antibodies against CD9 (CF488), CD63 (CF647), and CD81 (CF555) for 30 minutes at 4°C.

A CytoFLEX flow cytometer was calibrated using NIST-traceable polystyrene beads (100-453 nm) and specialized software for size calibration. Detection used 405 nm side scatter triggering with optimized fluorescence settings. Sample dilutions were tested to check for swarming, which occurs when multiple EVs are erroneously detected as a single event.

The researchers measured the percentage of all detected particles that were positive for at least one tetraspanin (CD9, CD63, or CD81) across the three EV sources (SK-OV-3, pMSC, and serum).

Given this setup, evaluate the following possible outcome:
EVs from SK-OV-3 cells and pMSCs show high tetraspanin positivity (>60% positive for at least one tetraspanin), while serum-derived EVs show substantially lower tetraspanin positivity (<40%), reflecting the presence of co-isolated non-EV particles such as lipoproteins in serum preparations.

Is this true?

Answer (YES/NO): NO